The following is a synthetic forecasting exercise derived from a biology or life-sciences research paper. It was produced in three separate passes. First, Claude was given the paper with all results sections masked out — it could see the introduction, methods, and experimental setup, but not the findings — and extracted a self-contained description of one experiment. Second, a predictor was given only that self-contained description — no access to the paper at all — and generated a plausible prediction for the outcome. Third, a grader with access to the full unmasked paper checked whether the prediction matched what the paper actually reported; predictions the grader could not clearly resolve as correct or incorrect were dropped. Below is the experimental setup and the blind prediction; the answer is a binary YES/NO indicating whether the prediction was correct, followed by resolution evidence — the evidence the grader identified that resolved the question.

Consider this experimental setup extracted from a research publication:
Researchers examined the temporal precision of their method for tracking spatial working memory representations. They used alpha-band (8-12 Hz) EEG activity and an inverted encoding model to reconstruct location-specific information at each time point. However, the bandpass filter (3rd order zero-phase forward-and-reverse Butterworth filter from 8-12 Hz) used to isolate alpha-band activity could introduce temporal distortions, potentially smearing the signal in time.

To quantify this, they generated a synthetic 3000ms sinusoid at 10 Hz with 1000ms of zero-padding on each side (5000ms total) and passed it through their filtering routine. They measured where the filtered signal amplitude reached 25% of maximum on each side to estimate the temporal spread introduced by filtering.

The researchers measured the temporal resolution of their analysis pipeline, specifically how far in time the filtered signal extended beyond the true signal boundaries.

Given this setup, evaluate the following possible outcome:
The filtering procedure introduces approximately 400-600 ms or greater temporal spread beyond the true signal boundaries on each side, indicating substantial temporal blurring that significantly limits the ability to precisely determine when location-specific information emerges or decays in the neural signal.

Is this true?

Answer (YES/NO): NO